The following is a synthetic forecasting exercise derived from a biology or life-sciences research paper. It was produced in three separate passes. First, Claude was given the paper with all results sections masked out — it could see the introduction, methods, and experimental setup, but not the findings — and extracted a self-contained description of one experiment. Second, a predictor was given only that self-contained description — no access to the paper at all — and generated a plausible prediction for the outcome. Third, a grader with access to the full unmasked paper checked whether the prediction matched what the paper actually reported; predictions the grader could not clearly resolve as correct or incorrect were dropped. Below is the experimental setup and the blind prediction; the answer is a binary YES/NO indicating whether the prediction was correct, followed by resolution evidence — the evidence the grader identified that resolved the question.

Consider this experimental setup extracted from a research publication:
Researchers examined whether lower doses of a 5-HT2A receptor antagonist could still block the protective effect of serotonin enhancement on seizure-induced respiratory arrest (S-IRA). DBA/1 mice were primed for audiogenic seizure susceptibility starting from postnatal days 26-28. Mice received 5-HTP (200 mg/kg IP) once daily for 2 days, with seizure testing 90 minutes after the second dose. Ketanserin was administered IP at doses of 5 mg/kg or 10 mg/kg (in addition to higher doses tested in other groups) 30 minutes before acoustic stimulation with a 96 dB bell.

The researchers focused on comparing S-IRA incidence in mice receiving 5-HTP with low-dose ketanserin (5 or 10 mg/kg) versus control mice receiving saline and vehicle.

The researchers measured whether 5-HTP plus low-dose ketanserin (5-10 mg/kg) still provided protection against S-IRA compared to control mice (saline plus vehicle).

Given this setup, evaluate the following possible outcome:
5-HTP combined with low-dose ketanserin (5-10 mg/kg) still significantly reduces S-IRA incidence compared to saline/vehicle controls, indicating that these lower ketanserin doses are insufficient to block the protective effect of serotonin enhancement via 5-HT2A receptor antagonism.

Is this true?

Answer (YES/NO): YES